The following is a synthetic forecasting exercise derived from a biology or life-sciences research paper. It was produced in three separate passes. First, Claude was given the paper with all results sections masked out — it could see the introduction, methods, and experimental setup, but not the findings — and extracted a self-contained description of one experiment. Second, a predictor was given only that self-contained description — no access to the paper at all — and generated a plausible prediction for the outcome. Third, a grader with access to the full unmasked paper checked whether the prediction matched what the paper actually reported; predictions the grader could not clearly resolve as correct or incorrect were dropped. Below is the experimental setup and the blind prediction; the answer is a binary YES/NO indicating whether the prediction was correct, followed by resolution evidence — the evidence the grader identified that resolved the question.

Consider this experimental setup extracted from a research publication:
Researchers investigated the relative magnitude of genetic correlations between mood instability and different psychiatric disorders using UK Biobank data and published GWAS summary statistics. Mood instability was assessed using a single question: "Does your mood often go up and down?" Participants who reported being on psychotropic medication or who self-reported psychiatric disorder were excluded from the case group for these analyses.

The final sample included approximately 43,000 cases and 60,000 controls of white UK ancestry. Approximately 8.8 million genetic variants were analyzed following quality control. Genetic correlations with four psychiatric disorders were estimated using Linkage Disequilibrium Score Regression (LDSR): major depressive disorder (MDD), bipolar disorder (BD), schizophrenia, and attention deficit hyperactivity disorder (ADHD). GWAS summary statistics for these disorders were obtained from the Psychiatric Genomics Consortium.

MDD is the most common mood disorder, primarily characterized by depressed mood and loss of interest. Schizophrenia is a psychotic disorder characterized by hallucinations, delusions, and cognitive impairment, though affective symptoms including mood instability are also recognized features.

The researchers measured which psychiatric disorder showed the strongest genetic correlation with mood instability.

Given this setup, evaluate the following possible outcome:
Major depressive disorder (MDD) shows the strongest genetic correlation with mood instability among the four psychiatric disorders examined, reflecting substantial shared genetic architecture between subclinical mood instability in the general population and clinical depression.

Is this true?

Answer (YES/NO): YES